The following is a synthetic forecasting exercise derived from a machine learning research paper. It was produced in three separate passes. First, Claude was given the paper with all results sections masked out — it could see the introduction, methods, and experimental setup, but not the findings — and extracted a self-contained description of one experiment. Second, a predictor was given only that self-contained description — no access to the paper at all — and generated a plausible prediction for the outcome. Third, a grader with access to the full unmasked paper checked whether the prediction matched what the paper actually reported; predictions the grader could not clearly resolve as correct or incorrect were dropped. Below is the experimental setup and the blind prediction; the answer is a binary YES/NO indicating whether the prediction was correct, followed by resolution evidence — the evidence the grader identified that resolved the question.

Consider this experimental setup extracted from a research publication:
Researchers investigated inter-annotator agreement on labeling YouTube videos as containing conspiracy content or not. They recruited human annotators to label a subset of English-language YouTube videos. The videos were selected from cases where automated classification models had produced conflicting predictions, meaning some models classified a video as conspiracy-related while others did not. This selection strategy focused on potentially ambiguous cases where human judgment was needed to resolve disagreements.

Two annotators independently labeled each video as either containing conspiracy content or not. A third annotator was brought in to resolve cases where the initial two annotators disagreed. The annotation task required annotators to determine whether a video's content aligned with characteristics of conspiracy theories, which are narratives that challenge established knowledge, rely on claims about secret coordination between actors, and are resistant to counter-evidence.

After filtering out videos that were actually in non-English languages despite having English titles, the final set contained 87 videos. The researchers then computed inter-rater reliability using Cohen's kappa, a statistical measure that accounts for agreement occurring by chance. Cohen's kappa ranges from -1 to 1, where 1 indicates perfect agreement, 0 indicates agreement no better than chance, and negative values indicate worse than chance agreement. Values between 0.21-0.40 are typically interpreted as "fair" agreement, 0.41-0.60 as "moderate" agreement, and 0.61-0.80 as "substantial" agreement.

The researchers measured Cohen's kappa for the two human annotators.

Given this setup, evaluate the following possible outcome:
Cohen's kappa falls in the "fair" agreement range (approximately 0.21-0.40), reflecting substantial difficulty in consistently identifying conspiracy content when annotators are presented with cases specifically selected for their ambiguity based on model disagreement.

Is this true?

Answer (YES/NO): YES